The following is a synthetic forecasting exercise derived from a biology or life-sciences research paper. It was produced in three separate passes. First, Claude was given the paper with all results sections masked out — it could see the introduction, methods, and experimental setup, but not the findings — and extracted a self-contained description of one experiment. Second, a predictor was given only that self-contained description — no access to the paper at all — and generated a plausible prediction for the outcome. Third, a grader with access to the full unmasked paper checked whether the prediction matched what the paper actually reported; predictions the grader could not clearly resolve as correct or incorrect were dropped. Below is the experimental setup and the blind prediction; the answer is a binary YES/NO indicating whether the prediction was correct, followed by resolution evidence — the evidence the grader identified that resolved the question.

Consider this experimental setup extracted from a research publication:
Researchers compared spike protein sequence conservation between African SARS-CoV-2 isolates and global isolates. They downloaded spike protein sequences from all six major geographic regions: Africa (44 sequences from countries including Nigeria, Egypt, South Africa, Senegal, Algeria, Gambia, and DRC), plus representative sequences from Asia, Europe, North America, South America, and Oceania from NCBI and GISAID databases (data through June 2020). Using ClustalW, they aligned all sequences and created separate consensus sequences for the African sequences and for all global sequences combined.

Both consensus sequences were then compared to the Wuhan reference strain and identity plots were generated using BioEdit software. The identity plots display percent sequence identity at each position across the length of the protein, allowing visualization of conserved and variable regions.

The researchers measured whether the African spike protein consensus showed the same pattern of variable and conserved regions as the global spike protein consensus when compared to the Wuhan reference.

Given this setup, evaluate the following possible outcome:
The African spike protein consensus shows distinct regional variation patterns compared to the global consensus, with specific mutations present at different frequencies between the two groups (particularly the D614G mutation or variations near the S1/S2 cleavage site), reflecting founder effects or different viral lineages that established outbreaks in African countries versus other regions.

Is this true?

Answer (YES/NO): NO